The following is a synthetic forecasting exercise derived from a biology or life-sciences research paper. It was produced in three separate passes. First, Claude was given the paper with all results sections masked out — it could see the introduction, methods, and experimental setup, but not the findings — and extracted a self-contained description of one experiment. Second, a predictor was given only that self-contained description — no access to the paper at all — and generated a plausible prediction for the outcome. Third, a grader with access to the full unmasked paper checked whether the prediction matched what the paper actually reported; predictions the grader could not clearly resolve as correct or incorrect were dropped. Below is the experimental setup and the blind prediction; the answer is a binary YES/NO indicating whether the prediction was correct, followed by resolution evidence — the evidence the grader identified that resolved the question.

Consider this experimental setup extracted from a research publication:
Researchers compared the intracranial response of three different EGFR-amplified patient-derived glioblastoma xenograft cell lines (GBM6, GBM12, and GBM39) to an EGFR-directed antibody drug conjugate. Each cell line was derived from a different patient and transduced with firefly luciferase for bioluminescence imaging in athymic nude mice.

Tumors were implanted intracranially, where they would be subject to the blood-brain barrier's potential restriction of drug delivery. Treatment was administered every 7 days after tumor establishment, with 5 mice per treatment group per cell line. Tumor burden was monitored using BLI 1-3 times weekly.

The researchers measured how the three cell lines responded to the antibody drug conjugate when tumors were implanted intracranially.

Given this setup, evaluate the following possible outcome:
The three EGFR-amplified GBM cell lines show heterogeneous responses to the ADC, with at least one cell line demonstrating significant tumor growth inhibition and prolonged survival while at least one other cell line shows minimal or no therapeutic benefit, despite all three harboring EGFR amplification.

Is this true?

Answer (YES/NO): YES